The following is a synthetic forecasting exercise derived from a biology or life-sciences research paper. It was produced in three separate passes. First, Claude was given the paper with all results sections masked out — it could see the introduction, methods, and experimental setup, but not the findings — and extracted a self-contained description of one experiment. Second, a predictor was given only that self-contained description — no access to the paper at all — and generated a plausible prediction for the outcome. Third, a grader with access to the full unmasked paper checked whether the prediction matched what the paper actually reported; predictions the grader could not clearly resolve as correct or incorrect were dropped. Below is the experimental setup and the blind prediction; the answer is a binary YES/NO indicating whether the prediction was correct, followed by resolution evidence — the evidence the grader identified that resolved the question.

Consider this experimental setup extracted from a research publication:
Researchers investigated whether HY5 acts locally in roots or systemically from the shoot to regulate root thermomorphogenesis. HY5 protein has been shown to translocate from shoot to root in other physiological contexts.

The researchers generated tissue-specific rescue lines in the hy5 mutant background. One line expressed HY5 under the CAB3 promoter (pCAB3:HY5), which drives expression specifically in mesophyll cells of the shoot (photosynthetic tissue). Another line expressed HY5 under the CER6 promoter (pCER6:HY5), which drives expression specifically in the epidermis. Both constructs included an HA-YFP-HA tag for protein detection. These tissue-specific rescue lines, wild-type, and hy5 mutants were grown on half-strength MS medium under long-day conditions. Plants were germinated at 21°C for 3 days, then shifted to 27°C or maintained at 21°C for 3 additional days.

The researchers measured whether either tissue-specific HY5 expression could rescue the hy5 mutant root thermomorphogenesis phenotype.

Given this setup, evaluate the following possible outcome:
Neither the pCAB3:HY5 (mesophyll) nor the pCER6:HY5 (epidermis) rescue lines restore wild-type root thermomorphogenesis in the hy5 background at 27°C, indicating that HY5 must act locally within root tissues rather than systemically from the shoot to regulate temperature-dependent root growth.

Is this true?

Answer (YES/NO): NO